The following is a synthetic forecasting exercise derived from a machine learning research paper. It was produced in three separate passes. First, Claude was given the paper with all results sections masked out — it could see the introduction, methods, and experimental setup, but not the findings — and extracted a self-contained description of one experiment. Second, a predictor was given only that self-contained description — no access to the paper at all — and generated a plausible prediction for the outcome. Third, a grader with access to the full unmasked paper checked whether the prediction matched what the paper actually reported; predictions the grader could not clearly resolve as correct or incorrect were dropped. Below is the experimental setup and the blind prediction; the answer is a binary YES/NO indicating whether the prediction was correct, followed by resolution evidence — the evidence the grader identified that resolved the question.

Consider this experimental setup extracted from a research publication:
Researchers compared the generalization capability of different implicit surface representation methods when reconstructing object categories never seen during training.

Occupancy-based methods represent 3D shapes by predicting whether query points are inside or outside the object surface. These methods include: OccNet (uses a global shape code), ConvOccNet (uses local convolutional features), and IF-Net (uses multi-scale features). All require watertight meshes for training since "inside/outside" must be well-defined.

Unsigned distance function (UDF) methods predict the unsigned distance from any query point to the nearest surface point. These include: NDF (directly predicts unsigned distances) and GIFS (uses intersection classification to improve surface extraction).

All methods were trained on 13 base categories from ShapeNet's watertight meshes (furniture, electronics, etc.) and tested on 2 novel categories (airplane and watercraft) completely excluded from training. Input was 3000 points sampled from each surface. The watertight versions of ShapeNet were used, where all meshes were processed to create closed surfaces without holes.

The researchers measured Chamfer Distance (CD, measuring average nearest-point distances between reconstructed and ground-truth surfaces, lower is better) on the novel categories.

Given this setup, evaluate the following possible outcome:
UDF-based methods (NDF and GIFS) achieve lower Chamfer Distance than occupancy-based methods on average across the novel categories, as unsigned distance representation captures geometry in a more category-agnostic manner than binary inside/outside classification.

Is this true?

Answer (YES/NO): YES